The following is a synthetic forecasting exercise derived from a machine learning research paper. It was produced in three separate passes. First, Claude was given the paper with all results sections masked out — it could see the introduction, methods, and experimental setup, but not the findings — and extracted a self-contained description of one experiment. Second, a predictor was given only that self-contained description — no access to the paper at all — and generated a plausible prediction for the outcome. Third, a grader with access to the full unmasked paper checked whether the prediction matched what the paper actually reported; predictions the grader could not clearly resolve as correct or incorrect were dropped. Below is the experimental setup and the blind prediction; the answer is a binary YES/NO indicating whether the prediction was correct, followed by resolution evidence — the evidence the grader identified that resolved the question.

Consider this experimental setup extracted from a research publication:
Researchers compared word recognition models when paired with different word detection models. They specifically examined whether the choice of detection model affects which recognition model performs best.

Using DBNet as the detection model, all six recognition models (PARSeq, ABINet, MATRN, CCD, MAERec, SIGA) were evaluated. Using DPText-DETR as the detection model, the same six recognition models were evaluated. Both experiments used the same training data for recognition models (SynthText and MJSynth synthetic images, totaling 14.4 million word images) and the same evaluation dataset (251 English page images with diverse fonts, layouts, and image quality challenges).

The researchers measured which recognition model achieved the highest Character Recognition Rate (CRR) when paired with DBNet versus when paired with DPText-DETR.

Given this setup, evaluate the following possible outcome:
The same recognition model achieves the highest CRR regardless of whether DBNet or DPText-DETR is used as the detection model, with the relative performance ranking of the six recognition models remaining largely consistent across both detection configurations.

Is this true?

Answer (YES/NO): YES